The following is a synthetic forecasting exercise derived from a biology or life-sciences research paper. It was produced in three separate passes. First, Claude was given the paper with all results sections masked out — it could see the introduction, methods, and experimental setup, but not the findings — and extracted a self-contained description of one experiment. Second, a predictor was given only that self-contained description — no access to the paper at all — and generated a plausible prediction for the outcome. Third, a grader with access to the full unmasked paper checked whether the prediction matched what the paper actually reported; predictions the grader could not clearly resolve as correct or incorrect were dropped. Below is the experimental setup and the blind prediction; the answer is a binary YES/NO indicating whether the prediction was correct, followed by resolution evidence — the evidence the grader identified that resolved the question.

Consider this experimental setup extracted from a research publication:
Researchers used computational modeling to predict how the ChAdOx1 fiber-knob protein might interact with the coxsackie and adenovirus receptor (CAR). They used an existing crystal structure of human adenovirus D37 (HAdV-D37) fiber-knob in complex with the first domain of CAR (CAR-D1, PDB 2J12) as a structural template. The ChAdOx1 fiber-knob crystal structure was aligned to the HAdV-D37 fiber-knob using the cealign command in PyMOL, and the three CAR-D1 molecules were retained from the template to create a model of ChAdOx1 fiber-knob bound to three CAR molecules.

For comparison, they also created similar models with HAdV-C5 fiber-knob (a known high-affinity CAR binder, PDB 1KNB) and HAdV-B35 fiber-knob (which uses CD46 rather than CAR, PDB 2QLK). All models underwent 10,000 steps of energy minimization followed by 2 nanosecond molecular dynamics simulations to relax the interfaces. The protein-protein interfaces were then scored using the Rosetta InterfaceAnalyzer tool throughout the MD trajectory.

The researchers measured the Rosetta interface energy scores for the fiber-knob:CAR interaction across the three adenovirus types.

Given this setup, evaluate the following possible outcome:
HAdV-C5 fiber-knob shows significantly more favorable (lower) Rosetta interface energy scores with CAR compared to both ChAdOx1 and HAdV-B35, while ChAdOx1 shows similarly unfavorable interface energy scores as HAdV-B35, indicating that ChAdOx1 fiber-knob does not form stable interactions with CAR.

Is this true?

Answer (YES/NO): NO